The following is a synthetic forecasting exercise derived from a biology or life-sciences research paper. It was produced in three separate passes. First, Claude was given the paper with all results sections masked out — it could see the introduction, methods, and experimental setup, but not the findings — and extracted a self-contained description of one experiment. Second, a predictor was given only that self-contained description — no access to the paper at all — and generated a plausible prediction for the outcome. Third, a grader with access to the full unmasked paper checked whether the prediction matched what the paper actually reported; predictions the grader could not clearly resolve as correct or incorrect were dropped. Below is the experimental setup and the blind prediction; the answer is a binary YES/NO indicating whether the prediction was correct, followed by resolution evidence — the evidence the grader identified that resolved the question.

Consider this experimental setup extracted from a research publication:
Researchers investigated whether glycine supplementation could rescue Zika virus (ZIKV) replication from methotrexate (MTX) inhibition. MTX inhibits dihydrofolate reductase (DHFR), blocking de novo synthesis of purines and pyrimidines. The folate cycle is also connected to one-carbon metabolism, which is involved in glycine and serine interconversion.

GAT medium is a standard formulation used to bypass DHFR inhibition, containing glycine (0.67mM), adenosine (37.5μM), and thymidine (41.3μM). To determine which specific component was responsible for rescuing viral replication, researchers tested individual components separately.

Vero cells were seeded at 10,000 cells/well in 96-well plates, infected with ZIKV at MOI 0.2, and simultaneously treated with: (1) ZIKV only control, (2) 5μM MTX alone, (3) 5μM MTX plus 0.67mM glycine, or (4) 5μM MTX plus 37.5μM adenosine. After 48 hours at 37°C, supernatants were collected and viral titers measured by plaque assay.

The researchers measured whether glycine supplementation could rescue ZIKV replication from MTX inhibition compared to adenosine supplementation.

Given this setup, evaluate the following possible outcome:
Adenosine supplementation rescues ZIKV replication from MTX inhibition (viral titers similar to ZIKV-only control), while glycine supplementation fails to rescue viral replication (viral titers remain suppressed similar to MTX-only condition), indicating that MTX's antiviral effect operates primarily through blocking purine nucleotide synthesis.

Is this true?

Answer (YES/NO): YES